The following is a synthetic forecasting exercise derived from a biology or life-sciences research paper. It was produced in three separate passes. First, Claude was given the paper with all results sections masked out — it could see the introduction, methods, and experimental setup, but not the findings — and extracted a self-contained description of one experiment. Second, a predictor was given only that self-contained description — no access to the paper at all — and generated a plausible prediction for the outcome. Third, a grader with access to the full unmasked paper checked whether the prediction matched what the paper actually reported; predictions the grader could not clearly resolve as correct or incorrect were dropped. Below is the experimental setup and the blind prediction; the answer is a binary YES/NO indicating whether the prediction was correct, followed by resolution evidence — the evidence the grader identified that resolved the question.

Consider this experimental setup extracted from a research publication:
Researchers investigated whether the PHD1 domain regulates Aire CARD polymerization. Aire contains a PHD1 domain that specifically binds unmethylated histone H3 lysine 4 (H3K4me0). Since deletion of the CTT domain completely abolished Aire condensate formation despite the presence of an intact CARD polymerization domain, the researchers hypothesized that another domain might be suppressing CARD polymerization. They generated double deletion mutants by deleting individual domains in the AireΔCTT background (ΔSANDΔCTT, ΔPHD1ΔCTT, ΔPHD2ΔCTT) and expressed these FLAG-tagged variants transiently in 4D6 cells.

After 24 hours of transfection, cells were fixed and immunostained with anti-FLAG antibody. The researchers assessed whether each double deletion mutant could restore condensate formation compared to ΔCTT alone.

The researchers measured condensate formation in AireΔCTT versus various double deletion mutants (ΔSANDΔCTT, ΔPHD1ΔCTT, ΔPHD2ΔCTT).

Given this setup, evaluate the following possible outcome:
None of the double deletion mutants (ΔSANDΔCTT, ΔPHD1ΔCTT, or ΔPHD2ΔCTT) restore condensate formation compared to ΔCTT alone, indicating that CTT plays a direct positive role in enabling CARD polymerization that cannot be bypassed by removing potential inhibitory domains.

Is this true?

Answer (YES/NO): NO